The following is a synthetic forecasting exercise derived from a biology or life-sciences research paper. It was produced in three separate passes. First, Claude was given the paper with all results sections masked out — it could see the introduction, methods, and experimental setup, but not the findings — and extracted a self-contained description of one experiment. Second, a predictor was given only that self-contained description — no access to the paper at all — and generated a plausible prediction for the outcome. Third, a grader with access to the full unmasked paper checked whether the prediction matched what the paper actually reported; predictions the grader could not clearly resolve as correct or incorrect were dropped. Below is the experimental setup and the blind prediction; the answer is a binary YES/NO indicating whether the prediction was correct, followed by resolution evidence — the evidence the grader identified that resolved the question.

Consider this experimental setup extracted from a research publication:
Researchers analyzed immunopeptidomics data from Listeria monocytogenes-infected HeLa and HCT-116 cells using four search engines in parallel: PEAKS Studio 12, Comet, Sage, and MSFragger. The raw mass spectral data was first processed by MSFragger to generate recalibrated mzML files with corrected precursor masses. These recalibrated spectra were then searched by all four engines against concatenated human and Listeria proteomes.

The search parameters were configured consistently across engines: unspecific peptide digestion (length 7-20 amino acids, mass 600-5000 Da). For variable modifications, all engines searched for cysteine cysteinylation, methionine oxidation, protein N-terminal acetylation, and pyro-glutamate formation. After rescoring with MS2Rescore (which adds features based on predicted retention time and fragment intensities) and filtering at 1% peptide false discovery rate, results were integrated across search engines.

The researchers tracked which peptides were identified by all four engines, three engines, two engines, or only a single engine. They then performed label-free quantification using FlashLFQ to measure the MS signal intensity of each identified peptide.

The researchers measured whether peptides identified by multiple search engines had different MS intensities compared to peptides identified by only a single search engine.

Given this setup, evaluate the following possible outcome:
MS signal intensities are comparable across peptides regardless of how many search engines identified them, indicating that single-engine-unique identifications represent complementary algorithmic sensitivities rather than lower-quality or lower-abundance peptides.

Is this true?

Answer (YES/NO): NO